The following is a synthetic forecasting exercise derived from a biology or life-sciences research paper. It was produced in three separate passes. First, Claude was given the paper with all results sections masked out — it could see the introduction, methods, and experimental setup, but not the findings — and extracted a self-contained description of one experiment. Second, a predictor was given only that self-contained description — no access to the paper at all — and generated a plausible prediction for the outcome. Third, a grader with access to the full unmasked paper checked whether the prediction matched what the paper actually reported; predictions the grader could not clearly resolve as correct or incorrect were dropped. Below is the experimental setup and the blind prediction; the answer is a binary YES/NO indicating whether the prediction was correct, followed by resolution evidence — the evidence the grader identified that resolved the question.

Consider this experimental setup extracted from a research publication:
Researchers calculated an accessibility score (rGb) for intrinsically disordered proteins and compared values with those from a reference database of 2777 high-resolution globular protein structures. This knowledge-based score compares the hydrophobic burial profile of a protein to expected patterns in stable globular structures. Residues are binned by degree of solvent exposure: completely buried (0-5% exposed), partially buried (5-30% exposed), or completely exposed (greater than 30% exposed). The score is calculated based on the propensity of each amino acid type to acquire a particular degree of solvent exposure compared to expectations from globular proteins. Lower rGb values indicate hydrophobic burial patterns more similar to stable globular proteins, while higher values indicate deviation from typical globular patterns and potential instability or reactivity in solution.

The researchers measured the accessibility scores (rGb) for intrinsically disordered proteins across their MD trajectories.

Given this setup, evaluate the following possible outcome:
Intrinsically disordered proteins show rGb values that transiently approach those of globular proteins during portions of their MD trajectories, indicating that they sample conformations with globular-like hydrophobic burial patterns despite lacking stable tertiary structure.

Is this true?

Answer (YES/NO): NO